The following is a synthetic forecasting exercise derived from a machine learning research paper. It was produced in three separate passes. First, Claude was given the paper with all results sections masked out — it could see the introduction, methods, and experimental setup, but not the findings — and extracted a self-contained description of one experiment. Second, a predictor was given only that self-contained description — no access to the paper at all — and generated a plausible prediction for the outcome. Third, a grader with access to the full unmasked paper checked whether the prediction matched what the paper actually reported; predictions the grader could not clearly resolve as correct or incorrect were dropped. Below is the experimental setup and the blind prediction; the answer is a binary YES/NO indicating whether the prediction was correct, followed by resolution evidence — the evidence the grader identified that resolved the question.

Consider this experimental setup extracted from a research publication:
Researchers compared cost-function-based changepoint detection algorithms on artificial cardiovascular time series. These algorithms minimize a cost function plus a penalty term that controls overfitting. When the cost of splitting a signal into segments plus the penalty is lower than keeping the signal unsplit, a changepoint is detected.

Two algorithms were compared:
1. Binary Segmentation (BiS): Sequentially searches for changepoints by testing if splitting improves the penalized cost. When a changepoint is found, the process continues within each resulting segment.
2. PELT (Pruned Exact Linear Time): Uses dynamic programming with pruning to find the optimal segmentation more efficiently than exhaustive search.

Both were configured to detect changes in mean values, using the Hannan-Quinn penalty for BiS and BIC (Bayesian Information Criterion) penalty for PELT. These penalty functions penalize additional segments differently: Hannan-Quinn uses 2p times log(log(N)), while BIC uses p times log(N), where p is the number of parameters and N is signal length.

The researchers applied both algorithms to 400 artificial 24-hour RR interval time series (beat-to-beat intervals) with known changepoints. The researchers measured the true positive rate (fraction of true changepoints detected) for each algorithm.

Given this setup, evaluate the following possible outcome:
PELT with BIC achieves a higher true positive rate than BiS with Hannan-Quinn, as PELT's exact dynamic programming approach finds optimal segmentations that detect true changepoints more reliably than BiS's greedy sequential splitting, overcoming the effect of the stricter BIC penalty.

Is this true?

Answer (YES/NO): NO